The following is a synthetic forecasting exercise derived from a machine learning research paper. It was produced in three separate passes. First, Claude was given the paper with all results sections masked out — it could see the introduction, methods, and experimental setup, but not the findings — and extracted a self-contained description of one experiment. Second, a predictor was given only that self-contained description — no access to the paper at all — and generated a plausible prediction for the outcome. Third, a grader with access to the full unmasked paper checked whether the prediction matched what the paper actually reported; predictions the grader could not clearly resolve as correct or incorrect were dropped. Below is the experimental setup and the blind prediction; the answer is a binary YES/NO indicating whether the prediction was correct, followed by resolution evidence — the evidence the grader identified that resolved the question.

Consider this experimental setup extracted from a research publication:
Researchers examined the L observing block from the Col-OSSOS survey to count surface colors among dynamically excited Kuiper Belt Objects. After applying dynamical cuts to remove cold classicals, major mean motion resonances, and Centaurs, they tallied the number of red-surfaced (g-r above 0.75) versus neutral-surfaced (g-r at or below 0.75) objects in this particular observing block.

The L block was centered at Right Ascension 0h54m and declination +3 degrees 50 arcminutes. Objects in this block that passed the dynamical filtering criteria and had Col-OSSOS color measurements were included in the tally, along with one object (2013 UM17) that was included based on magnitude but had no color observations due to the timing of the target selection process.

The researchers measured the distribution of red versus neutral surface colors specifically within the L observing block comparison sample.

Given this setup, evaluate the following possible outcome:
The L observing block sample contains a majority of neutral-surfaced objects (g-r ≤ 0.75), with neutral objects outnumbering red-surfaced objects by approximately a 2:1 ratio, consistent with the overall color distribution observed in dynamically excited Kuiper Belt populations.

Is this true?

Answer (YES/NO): NO